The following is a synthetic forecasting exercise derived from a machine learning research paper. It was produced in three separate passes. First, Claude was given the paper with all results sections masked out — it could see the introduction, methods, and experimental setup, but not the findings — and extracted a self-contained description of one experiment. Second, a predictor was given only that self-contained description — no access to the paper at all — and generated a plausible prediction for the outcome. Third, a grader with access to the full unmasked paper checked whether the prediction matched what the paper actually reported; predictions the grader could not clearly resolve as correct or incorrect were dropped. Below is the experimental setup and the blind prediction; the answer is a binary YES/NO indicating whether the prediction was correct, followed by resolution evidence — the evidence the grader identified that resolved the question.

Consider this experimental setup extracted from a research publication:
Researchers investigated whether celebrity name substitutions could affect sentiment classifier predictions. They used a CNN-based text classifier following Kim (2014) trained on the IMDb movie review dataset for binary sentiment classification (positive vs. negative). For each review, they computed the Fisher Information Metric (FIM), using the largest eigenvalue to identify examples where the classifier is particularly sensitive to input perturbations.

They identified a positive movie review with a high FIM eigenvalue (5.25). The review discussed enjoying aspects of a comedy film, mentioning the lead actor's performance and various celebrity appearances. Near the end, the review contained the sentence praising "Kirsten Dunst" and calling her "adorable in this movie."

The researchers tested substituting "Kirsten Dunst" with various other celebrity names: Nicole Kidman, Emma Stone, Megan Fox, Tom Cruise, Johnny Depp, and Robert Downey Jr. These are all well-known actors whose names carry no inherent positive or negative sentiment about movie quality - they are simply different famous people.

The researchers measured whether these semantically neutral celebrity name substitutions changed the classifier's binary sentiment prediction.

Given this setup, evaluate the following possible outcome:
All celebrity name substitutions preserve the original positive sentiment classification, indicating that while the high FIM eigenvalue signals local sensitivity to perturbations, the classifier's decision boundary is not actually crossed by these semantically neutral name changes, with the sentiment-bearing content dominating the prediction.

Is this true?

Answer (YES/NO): NO